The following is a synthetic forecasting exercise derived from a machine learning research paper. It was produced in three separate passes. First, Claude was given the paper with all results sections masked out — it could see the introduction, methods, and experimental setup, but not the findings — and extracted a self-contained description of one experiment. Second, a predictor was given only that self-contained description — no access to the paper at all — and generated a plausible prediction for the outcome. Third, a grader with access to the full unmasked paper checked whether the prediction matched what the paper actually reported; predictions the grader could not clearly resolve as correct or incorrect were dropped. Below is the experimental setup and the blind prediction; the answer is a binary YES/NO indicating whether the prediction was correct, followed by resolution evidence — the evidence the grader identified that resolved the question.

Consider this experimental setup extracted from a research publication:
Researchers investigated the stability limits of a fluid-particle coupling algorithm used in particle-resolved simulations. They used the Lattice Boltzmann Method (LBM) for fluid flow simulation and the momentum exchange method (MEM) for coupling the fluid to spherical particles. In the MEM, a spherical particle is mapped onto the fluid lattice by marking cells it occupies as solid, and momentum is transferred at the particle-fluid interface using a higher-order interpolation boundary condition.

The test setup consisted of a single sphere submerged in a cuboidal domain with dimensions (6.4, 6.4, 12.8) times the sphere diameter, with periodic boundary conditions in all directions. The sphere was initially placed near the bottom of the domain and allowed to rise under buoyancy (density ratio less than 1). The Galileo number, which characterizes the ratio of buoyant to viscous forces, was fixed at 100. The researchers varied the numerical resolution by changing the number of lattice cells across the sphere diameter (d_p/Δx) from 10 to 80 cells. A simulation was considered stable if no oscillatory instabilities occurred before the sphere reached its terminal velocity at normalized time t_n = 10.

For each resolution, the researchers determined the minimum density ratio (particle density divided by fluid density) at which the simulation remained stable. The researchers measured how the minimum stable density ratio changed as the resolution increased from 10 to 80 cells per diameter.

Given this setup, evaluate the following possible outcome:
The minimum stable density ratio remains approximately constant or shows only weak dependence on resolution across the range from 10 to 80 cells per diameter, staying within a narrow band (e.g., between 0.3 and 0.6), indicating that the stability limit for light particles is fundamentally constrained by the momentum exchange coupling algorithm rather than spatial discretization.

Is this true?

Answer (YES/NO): NO